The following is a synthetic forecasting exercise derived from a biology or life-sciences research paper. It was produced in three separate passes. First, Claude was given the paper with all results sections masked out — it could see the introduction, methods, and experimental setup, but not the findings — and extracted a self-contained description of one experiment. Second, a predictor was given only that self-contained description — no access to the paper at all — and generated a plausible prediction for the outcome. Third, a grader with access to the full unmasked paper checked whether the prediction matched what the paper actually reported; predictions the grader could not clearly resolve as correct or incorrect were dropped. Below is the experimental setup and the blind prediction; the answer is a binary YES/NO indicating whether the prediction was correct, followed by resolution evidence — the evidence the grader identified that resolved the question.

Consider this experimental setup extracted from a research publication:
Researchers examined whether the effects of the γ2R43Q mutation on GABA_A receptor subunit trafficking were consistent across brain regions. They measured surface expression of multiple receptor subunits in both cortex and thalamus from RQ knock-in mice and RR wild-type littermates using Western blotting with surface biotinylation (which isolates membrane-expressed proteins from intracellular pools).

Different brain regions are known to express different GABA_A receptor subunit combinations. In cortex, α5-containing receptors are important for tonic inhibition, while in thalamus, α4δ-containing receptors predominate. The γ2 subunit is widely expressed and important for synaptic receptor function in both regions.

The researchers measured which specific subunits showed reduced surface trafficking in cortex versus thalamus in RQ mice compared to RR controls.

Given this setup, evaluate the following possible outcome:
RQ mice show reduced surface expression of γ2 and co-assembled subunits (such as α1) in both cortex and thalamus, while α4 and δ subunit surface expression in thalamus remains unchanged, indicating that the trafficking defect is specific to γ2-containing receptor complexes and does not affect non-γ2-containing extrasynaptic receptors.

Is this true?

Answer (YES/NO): NO